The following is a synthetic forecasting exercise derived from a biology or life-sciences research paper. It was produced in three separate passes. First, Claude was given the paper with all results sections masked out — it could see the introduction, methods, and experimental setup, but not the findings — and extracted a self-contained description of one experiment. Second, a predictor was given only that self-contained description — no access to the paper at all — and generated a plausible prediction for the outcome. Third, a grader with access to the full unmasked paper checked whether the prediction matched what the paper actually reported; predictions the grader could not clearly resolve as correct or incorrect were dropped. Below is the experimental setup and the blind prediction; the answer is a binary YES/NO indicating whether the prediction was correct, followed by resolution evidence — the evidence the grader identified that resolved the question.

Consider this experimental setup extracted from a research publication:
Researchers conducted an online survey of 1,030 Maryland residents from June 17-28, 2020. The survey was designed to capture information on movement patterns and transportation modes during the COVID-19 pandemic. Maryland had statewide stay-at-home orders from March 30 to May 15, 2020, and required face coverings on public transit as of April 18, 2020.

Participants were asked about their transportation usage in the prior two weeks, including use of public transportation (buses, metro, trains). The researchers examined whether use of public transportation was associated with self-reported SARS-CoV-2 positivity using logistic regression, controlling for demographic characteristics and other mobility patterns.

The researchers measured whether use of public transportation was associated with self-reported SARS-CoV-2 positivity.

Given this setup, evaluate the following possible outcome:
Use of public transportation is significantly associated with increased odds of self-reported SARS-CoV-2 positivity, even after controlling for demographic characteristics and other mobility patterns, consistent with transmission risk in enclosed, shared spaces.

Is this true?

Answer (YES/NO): YES